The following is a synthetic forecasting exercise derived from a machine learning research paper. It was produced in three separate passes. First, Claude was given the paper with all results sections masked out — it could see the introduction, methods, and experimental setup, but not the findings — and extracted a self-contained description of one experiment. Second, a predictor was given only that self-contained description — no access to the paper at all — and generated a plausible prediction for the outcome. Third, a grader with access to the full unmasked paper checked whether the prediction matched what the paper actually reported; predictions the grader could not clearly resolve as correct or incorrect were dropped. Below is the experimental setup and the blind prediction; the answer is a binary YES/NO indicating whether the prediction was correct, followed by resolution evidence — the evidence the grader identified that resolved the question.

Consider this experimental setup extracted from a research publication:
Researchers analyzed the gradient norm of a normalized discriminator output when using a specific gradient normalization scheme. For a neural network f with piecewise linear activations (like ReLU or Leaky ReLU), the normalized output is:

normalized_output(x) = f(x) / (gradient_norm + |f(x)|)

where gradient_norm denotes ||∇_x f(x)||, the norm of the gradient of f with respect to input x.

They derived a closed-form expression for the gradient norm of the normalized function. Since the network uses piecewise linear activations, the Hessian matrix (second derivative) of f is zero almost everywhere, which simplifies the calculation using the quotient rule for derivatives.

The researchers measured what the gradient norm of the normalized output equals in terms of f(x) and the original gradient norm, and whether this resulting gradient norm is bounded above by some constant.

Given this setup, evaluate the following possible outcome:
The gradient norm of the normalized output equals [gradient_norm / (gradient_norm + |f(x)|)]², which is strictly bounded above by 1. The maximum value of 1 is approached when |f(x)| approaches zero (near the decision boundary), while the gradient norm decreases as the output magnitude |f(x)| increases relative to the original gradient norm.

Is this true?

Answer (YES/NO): YES